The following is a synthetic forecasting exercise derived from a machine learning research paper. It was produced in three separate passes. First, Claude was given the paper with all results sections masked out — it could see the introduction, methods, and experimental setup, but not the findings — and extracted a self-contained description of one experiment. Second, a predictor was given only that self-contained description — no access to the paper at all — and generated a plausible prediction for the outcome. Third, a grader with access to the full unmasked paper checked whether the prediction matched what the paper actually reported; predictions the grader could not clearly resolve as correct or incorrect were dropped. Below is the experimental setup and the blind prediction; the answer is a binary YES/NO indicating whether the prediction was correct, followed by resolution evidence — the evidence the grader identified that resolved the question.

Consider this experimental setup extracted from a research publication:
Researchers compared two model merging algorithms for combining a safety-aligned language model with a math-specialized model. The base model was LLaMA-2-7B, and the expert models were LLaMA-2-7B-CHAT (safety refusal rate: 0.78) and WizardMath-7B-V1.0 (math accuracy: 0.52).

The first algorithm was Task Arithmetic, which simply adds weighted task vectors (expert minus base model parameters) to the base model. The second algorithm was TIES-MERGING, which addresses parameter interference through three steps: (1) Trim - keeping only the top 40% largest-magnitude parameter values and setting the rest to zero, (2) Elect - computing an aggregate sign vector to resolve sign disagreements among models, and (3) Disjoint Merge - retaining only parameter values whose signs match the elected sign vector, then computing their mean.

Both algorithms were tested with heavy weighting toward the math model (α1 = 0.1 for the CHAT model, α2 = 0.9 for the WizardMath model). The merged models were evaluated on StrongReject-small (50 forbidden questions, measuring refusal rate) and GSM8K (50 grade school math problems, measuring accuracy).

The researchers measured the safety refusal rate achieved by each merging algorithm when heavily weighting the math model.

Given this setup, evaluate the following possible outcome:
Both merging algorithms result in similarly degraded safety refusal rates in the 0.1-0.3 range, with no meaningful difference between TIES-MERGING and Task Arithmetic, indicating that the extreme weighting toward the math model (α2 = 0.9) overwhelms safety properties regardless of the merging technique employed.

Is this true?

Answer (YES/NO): NO